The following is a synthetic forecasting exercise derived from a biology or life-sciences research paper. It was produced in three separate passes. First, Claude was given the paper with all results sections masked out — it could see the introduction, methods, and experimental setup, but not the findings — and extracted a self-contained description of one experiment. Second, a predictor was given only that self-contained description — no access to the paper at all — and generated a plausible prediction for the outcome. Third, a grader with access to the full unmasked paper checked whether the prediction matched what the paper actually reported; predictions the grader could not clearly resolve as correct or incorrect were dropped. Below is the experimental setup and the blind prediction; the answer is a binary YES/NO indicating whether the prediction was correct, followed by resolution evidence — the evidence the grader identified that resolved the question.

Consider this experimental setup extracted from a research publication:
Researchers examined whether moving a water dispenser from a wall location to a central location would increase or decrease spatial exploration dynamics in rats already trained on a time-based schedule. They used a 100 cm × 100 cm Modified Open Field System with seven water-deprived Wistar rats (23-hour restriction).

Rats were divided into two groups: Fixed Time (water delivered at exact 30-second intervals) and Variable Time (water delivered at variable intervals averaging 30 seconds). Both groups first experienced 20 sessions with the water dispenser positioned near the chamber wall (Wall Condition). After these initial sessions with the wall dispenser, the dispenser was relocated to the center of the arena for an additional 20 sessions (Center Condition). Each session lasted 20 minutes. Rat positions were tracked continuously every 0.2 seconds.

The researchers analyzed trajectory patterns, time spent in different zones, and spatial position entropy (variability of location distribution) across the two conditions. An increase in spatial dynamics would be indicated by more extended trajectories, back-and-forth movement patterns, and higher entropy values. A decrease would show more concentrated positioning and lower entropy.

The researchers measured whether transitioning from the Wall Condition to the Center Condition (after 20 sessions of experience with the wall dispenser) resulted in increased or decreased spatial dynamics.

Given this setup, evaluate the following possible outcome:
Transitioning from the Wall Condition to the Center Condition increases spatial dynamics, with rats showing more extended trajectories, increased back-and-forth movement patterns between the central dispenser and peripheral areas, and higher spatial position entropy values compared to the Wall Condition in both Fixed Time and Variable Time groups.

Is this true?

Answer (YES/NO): YES